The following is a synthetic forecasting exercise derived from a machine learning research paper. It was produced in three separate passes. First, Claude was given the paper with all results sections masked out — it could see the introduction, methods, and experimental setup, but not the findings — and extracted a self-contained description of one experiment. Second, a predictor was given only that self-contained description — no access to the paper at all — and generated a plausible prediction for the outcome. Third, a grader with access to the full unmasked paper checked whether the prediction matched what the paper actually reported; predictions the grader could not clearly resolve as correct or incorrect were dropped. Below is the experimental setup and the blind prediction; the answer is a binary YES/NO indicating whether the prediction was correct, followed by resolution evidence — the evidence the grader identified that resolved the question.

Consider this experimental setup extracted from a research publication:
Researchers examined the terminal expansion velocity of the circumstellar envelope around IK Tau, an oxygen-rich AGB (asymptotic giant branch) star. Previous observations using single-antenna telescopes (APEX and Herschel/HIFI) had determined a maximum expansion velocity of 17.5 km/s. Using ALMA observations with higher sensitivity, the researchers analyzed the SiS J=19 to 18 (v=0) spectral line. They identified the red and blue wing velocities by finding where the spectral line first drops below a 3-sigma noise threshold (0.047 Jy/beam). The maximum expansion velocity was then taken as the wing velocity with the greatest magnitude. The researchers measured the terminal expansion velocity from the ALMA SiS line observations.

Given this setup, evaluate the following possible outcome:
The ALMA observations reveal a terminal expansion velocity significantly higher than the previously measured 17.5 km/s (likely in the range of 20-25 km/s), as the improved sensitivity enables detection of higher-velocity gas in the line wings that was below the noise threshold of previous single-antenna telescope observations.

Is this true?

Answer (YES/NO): NO